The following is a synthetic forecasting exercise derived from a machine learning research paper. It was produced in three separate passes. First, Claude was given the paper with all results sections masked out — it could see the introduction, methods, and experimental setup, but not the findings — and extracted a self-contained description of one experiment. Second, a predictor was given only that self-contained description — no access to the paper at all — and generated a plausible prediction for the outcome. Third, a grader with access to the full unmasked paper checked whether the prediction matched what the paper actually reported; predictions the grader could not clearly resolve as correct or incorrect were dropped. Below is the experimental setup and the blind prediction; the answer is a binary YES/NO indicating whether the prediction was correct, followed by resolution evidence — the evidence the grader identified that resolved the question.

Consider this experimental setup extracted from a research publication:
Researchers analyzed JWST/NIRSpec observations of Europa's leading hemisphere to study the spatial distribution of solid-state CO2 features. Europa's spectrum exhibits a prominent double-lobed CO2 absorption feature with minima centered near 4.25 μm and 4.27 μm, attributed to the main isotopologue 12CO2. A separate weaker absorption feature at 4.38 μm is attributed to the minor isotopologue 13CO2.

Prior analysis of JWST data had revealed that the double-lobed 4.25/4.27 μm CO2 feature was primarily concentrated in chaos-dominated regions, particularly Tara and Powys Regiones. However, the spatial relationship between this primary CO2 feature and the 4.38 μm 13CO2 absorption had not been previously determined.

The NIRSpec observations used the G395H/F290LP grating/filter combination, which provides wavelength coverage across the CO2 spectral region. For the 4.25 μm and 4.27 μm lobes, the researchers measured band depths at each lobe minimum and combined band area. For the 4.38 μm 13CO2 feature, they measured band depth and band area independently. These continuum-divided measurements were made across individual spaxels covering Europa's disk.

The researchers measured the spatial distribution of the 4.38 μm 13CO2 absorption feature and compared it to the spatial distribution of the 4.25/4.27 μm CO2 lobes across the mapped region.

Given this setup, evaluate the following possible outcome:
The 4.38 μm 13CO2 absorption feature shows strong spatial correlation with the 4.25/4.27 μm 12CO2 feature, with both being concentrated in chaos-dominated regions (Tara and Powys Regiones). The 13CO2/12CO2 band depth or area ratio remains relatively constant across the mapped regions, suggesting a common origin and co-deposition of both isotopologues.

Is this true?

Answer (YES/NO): NO